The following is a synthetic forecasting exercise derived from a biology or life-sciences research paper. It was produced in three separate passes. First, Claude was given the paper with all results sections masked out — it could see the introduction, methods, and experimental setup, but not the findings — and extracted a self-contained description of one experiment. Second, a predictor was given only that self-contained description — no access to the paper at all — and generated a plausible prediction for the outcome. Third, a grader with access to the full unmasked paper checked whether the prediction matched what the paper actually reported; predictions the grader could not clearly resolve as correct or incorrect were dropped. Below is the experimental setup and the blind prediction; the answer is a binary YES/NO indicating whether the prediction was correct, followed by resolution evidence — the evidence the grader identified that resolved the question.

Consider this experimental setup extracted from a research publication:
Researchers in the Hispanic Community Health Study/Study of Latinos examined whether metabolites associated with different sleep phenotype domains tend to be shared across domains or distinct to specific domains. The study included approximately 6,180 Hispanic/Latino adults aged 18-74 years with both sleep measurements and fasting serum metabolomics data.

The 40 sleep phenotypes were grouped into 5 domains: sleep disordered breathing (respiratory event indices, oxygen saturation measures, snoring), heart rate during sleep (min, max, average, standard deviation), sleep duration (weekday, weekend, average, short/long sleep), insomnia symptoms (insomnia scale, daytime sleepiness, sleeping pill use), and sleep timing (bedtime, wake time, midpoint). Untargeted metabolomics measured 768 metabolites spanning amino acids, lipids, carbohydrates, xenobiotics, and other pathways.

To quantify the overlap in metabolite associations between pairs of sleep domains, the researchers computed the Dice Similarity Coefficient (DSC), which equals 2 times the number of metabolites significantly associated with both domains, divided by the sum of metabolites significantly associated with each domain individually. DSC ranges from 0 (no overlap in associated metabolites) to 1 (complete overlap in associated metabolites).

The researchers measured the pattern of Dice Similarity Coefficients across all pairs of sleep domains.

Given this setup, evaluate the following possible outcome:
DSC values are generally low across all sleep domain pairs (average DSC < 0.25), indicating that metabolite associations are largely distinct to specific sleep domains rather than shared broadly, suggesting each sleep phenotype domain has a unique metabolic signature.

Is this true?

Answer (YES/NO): NO